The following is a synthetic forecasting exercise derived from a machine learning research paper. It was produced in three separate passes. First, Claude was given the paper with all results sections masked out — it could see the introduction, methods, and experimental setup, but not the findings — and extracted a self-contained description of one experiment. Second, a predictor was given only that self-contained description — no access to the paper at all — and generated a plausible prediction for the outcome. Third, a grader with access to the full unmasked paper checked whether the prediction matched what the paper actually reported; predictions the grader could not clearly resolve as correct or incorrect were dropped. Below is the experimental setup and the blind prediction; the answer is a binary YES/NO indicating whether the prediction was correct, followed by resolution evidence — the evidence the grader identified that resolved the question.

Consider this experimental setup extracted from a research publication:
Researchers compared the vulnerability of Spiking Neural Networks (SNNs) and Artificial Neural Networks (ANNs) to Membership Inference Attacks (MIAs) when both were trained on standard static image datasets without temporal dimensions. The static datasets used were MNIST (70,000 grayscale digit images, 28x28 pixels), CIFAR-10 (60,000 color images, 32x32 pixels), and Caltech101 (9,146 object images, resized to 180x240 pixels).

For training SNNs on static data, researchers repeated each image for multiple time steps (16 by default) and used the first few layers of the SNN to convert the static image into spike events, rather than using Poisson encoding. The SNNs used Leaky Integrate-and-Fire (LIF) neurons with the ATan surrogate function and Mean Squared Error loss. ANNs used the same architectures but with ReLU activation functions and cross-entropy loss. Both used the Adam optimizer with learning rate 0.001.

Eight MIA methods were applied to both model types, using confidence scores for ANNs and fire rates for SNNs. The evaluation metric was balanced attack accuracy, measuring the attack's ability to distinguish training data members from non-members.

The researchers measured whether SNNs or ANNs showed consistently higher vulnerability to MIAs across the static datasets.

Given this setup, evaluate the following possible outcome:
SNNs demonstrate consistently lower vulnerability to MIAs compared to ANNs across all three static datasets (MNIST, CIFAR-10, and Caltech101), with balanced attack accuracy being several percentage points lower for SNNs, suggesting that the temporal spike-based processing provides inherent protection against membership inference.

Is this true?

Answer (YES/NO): NO